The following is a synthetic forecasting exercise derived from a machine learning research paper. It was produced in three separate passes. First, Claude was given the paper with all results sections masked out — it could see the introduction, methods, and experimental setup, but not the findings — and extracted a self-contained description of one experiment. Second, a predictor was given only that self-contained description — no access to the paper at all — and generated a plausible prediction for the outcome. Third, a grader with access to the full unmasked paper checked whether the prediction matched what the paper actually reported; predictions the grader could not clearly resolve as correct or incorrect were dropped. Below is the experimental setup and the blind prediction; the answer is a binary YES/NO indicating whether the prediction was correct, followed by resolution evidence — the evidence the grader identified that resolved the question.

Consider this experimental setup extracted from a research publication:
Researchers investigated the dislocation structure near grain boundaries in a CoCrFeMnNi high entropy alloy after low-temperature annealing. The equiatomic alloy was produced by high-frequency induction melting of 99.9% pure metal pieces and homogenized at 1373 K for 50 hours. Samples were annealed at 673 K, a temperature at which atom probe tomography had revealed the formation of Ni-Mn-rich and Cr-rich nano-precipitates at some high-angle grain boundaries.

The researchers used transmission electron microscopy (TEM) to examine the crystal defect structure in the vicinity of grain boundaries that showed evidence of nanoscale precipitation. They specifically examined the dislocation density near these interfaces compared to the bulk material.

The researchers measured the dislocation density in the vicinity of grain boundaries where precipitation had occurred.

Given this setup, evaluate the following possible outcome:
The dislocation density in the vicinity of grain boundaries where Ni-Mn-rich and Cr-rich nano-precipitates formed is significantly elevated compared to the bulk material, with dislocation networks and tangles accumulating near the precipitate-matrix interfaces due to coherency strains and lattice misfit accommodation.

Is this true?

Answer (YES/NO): YES